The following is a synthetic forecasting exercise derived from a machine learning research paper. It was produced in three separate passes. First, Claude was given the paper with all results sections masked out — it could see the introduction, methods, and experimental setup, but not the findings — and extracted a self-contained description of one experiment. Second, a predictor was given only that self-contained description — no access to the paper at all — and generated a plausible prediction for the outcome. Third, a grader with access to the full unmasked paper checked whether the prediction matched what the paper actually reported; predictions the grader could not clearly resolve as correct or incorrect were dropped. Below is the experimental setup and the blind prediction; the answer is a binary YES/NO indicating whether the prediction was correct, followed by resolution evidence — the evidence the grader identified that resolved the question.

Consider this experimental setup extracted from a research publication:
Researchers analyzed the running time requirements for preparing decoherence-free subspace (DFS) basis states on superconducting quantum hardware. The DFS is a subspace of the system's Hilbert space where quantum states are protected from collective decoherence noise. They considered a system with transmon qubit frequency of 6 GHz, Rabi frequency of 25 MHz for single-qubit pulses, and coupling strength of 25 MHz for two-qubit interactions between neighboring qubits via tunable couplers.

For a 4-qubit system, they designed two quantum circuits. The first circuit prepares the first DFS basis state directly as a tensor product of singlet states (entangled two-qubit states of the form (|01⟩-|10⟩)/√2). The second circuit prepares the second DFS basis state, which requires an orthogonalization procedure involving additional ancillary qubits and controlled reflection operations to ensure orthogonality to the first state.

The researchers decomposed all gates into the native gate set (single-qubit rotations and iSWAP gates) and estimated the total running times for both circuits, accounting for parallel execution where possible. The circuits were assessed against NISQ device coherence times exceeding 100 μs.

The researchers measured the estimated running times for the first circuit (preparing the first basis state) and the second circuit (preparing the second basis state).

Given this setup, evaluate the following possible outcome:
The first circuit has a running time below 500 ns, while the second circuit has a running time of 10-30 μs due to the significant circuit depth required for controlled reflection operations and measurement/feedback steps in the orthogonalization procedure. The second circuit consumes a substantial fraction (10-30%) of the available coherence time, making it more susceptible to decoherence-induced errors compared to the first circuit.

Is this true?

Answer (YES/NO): NO